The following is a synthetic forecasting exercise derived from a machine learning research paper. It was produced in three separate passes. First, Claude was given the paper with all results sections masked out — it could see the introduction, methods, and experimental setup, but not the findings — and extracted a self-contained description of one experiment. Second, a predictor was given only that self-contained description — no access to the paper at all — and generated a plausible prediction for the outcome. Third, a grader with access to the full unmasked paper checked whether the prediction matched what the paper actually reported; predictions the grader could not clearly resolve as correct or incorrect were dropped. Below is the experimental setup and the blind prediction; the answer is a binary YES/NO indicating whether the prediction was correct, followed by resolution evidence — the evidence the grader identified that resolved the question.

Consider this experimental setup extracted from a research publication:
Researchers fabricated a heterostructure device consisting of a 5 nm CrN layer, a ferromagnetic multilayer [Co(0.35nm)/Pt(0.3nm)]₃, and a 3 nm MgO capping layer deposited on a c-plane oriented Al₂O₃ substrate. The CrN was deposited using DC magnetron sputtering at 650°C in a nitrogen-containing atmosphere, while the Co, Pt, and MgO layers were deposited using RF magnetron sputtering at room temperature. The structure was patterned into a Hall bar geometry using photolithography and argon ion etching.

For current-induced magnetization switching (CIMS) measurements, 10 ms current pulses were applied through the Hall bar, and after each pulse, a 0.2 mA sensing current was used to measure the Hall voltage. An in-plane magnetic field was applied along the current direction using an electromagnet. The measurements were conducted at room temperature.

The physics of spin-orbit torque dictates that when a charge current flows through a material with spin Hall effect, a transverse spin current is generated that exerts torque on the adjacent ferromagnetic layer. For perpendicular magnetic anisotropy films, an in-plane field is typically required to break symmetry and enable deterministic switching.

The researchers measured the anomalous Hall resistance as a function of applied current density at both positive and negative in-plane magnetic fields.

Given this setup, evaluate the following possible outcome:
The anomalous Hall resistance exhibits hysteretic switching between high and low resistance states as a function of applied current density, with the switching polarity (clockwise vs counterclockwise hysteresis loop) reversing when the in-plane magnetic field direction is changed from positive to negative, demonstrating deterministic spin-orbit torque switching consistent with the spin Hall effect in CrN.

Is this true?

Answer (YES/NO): YES